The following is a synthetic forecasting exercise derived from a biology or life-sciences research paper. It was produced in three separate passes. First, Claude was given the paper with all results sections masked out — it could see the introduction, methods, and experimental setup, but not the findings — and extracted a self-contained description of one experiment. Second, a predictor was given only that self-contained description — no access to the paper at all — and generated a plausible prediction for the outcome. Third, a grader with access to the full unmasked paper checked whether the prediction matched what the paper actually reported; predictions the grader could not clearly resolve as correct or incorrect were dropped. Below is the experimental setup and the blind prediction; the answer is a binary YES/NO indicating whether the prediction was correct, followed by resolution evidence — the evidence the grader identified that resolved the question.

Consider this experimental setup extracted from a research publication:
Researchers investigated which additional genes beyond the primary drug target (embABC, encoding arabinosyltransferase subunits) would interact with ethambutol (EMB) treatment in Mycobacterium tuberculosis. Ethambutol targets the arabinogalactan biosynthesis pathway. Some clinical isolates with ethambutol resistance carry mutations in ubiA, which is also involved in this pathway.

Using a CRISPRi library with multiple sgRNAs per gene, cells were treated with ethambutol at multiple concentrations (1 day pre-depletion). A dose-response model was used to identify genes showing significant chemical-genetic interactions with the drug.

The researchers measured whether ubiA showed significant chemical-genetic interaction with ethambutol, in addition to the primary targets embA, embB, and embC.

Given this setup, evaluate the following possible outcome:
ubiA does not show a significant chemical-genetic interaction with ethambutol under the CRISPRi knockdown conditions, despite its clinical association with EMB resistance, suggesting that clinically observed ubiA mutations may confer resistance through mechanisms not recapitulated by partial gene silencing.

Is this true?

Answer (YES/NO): YES